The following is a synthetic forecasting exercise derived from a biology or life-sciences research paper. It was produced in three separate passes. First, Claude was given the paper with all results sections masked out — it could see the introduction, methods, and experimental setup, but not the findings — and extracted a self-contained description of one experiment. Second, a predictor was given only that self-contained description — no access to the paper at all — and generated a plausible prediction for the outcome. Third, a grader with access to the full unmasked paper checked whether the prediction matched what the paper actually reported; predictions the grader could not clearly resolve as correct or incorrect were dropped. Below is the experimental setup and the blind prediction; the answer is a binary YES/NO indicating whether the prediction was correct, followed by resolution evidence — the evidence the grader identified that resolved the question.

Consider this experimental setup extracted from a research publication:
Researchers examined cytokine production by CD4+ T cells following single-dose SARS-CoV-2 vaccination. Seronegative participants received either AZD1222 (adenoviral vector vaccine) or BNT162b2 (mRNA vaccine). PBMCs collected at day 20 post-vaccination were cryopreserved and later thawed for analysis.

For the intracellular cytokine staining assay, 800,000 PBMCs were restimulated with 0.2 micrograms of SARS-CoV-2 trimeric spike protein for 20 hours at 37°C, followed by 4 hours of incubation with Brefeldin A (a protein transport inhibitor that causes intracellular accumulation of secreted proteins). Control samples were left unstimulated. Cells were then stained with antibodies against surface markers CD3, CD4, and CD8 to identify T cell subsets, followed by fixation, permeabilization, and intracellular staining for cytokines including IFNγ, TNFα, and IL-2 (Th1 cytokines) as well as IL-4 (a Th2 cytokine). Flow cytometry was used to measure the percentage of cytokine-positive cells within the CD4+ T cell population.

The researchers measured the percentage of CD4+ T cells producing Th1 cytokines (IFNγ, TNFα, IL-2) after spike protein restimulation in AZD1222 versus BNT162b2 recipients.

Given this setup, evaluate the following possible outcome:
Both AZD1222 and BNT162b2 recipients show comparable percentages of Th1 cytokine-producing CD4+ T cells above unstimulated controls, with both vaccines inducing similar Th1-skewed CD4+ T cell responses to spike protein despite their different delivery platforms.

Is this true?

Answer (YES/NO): NO